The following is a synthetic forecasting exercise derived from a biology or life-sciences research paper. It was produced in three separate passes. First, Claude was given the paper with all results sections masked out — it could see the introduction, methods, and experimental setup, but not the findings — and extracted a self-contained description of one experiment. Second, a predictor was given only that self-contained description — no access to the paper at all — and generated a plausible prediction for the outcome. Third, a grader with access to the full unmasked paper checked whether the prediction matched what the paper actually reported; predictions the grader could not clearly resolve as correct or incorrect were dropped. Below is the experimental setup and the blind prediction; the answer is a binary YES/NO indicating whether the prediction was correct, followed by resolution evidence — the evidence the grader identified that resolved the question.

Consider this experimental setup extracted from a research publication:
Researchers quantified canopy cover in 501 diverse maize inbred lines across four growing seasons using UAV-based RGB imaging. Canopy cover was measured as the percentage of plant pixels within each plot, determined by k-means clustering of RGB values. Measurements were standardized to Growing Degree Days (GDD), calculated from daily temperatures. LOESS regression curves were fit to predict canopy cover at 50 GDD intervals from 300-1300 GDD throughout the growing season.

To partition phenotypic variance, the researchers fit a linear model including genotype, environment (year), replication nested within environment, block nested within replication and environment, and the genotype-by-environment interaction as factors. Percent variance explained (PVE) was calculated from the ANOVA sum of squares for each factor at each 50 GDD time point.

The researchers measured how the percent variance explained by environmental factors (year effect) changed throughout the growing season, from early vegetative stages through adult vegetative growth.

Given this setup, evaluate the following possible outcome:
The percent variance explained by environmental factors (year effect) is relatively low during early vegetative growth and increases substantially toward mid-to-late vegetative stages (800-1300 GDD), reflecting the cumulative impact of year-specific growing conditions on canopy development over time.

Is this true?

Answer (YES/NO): NO